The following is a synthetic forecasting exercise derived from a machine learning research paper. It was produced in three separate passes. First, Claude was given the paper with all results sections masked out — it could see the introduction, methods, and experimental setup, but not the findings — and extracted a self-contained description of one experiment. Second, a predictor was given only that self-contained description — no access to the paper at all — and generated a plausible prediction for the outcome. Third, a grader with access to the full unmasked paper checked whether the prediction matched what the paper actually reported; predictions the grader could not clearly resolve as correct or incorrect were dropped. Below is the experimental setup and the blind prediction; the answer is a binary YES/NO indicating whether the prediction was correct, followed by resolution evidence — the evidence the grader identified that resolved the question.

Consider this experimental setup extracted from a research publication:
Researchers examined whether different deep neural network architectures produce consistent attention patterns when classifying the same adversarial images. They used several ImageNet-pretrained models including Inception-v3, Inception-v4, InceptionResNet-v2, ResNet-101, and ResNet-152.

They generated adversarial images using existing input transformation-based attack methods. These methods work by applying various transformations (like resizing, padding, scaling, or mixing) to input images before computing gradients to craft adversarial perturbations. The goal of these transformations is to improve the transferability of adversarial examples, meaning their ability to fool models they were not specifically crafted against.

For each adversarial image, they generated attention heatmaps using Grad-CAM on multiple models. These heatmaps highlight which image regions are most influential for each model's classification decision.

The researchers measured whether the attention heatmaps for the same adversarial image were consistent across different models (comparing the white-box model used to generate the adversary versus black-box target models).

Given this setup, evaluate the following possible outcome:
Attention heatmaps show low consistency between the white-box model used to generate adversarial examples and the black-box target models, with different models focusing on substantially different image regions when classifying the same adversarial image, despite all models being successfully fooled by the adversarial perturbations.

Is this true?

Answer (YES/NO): NO